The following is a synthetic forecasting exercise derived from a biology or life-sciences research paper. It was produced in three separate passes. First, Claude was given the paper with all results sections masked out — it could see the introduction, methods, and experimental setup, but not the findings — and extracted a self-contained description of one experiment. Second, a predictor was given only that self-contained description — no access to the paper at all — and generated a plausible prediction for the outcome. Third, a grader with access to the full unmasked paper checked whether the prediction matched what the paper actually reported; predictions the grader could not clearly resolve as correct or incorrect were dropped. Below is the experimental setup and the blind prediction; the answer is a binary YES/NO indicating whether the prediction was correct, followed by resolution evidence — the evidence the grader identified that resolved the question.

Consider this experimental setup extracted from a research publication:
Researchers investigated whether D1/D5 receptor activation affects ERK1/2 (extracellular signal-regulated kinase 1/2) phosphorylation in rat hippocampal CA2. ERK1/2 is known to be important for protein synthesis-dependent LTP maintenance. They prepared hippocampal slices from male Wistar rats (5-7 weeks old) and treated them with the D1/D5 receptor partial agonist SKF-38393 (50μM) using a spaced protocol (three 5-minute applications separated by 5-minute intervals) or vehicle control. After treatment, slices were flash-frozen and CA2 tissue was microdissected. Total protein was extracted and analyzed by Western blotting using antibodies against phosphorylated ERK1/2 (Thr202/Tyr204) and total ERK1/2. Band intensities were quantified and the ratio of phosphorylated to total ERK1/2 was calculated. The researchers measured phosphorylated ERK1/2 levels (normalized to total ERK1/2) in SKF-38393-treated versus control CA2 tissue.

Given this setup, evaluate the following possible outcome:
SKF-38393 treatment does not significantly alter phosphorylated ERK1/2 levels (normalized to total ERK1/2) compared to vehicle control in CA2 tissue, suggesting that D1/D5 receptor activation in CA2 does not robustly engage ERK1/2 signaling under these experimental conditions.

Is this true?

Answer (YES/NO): NO